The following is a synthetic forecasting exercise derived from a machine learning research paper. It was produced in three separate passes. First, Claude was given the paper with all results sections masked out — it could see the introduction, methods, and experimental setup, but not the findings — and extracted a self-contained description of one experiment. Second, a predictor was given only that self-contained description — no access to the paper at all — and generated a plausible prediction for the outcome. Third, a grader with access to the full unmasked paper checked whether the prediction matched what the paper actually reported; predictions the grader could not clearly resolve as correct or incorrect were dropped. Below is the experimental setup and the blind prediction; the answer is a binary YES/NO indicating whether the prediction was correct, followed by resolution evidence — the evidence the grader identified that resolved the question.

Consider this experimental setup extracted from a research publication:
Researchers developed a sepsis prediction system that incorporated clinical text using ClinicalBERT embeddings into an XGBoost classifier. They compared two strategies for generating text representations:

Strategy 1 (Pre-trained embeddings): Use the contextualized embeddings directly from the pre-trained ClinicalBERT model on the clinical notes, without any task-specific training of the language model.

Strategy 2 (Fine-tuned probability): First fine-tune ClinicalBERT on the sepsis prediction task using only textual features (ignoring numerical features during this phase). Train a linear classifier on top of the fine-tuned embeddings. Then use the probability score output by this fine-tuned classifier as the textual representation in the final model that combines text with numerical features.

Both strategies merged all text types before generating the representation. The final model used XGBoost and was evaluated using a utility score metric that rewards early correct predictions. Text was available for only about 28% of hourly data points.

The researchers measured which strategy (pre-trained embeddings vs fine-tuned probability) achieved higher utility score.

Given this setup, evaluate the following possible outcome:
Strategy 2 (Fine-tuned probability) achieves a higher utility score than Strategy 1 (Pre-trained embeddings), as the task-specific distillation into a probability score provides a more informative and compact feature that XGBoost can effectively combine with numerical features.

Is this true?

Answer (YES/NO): YES